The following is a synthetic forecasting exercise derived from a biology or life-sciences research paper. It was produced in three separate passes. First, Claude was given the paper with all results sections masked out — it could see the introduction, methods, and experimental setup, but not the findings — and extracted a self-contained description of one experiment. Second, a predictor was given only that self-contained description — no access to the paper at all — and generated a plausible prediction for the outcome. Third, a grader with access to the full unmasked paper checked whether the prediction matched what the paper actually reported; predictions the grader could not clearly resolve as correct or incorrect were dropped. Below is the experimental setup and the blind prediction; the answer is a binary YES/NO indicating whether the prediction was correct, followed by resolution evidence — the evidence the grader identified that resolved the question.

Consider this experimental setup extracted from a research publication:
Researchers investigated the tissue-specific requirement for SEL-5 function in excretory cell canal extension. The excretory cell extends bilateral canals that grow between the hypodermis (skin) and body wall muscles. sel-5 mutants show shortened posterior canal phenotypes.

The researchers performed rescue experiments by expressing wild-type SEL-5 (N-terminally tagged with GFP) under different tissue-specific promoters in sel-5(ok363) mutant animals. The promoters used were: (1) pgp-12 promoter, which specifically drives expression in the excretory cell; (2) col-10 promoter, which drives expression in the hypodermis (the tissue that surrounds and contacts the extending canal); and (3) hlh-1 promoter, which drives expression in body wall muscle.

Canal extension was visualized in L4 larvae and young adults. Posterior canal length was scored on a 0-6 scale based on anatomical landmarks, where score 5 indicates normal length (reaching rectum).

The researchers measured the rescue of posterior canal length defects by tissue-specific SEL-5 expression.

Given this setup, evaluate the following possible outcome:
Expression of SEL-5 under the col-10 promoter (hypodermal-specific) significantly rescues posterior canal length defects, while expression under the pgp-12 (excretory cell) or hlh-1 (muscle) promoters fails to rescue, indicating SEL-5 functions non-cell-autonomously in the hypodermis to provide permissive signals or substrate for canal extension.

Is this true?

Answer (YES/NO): NO